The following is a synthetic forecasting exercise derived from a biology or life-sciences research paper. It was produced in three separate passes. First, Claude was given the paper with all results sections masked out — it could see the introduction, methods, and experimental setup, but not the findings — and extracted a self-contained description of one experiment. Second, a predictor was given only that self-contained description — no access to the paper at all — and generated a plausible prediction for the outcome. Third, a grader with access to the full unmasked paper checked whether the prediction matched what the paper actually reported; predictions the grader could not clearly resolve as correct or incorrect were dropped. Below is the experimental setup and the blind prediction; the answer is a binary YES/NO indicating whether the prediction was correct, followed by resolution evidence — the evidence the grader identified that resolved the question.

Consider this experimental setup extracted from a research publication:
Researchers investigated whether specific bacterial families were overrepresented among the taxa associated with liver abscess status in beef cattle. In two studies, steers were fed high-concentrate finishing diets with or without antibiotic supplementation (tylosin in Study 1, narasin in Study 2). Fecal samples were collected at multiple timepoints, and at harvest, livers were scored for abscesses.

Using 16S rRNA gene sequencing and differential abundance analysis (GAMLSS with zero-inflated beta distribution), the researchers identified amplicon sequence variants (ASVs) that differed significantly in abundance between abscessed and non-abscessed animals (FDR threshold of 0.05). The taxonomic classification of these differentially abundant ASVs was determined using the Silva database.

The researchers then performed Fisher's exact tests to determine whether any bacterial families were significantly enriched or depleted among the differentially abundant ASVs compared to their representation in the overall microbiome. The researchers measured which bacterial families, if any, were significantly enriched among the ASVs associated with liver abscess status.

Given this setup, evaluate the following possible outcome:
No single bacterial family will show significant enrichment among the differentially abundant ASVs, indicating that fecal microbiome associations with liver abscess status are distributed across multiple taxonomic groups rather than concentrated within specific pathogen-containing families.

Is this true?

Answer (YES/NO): NO